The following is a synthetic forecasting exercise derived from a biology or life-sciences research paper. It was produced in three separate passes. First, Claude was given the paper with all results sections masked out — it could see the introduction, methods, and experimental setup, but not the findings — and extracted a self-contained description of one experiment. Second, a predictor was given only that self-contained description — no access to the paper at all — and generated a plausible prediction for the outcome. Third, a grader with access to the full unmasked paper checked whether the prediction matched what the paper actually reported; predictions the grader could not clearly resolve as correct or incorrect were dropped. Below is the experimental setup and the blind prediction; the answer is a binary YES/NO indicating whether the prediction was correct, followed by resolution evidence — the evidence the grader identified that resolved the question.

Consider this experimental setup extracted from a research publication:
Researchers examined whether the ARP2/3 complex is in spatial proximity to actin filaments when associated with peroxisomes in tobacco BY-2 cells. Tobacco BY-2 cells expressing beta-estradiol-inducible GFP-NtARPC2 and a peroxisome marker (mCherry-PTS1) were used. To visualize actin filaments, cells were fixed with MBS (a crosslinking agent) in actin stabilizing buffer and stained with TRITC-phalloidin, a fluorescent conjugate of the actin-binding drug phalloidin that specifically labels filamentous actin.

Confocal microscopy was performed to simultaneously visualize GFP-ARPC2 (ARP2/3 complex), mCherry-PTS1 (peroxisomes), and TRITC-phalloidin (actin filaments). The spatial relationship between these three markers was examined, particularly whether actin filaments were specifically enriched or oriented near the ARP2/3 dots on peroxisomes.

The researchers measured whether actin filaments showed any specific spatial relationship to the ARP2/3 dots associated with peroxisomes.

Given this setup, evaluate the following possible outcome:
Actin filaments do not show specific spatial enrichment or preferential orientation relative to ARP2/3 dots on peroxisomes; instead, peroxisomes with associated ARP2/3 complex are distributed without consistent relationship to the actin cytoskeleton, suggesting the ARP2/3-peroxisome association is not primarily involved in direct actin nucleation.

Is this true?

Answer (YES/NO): NO